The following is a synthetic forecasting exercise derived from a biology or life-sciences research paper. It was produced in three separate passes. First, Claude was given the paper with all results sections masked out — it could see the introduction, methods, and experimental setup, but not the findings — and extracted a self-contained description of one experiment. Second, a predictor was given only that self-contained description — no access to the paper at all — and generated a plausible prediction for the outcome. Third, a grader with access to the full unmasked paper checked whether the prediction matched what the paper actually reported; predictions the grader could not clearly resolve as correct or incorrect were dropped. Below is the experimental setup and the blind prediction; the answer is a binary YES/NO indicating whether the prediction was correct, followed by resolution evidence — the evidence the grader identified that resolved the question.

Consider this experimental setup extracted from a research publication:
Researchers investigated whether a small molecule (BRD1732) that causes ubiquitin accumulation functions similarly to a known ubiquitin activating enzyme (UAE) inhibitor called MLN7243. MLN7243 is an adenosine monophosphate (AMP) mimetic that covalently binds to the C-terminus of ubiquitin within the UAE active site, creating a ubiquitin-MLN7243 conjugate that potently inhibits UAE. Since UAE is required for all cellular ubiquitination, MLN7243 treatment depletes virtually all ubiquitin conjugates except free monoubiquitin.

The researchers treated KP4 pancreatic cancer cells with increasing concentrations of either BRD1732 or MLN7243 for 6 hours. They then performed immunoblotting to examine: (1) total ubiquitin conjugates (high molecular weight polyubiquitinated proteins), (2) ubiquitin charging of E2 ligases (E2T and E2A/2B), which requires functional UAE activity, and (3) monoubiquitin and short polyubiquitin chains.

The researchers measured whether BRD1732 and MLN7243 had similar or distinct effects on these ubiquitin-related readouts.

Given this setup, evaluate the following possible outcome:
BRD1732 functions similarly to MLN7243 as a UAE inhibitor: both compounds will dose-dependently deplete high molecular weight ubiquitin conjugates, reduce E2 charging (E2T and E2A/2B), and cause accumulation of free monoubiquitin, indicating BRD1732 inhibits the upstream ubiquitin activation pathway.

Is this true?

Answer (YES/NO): NO